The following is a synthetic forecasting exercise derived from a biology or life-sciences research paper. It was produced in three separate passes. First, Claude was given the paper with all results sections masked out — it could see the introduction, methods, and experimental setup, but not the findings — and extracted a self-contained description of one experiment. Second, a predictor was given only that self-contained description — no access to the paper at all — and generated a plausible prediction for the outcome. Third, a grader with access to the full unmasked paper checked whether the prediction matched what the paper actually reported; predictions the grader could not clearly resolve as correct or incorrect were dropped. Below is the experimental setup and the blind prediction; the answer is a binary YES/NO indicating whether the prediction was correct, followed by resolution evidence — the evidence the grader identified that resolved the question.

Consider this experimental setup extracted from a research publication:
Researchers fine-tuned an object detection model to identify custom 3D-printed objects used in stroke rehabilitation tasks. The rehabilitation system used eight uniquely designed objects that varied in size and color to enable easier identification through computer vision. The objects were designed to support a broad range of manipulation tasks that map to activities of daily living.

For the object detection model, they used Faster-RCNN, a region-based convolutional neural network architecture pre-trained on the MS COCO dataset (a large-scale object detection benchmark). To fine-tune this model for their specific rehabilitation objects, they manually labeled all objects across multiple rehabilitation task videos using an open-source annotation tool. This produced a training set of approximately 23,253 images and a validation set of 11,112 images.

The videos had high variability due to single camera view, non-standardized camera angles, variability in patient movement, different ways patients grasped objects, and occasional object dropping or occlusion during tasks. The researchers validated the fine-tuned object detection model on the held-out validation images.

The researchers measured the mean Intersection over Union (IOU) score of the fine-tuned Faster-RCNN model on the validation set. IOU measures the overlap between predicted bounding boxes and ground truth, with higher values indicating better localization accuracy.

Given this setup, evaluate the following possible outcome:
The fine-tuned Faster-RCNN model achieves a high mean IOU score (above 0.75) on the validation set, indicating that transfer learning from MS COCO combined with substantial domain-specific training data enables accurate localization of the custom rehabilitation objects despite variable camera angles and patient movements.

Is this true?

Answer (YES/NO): NO